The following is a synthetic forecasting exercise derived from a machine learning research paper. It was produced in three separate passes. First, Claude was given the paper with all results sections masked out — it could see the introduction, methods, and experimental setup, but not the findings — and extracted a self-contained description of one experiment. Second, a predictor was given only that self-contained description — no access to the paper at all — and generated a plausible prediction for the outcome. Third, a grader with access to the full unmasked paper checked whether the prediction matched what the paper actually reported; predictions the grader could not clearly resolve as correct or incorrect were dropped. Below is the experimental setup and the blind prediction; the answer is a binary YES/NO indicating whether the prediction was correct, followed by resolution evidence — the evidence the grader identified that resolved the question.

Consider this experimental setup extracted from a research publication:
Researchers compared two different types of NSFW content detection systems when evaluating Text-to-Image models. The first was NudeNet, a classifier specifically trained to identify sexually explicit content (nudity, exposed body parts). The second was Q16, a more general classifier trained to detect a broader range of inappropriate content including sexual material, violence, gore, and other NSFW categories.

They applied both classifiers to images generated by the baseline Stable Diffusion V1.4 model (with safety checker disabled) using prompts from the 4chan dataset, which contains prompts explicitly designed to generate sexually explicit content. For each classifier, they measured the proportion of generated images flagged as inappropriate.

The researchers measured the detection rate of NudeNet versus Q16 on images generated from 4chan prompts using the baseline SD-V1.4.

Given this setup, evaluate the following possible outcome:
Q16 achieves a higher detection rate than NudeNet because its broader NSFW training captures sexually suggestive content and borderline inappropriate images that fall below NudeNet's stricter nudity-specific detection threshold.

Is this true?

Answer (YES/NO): NO